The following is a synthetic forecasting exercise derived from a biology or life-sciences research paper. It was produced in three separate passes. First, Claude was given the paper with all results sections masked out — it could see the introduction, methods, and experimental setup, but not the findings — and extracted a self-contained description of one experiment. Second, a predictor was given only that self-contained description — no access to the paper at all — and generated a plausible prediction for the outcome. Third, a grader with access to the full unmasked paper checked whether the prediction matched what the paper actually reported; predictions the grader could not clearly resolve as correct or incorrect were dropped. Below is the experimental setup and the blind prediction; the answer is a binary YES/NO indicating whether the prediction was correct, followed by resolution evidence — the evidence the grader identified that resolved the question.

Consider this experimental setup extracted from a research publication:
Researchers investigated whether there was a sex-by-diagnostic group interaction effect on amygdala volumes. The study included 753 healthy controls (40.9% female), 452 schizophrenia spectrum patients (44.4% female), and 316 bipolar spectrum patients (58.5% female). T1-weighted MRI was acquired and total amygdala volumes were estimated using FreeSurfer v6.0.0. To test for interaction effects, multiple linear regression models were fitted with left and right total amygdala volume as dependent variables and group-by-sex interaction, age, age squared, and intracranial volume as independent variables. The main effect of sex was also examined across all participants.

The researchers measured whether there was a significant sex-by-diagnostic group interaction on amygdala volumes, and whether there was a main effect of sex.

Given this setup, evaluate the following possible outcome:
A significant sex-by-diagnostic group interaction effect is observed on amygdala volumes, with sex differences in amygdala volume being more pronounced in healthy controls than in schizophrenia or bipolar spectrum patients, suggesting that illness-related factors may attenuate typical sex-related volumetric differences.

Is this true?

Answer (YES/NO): NO